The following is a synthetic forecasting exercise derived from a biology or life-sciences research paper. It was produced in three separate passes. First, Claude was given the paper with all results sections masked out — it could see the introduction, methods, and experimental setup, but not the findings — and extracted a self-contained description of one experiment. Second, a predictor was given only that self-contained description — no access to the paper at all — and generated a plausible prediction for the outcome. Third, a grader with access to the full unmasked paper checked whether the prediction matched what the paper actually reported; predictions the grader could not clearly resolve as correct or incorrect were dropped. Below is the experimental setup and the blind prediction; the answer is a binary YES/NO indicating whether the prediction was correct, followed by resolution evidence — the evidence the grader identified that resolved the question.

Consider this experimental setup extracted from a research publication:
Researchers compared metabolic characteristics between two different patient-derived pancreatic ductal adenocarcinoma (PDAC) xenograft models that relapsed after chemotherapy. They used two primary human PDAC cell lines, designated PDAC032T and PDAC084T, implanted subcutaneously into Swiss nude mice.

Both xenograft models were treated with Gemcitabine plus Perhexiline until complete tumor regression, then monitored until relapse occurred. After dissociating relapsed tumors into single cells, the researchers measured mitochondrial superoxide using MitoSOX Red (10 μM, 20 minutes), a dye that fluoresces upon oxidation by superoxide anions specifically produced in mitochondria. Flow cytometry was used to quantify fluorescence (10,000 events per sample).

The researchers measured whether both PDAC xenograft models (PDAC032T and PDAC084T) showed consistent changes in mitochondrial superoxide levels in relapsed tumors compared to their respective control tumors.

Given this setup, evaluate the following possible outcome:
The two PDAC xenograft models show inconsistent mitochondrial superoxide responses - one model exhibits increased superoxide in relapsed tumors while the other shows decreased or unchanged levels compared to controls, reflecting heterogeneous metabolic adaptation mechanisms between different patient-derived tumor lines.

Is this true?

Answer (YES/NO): NO